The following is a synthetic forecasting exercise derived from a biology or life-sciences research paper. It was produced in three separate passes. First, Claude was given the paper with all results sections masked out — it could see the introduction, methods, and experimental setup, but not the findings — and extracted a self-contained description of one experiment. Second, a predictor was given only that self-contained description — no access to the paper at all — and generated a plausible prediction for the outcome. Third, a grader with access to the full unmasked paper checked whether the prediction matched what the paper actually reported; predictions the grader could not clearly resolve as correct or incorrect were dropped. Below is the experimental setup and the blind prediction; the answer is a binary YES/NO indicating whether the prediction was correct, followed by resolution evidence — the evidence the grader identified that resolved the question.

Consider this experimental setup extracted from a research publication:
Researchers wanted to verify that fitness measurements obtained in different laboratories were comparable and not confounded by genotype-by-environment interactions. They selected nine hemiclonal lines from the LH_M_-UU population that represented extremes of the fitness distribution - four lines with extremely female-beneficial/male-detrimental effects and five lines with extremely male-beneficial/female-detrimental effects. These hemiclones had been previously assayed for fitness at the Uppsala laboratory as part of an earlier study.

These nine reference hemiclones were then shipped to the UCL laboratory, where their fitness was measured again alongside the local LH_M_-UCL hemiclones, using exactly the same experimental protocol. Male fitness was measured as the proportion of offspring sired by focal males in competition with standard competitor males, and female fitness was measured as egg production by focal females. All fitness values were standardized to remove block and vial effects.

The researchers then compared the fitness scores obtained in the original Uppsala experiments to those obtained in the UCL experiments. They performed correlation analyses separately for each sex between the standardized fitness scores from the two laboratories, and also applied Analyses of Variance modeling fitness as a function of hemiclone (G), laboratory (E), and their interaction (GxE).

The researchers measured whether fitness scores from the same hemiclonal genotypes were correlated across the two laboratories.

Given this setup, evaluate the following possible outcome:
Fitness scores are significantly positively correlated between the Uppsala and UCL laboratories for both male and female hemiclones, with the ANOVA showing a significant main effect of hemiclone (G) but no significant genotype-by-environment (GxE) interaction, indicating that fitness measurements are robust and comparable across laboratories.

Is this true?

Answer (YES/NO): YES